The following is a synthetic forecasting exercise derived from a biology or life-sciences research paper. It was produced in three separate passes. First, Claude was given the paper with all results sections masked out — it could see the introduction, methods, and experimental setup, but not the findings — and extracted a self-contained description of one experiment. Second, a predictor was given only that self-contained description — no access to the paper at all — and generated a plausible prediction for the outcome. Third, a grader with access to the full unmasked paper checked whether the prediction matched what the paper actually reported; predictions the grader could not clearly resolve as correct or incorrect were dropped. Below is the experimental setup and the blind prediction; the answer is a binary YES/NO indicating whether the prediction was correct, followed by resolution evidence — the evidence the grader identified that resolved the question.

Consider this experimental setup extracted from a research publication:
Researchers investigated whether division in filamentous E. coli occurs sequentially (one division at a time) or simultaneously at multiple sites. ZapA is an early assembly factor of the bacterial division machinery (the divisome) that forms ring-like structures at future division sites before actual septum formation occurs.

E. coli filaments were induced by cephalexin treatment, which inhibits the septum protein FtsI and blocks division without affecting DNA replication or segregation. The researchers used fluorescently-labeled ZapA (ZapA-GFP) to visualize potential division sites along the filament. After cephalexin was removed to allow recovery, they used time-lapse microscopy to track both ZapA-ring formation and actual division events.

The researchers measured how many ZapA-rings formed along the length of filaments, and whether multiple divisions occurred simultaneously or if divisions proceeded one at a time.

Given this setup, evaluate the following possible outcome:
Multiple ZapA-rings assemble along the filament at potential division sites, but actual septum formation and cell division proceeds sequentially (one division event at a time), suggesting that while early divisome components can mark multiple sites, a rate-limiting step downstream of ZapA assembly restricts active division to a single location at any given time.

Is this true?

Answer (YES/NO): YES